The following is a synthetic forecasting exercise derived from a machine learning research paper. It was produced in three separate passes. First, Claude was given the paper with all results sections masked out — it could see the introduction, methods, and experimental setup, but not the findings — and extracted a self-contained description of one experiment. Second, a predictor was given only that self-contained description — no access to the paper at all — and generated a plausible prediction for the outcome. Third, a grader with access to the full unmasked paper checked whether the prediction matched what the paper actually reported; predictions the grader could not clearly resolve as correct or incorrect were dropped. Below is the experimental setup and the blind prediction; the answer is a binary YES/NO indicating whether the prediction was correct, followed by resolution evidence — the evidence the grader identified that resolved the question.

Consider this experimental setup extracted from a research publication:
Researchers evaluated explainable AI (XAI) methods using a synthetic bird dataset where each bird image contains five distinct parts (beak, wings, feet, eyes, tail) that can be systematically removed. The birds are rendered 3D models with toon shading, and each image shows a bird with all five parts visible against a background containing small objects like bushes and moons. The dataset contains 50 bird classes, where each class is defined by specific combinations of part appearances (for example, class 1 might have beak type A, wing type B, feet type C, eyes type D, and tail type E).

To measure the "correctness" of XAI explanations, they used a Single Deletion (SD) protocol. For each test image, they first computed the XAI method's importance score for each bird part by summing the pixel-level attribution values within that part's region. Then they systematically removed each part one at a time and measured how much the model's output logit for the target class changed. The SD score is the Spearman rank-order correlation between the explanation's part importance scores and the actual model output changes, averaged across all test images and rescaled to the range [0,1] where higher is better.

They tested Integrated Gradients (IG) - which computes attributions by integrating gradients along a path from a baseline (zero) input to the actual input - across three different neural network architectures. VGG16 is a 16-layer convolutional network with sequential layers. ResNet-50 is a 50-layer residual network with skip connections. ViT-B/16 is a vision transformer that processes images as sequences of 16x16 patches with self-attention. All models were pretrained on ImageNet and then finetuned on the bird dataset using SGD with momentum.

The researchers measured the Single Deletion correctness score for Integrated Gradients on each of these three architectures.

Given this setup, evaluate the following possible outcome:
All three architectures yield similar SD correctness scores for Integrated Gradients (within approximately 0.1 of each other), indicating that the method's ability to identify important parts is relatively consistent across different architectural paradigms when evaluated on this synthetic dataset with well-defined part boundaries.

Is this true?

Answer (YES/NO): YES